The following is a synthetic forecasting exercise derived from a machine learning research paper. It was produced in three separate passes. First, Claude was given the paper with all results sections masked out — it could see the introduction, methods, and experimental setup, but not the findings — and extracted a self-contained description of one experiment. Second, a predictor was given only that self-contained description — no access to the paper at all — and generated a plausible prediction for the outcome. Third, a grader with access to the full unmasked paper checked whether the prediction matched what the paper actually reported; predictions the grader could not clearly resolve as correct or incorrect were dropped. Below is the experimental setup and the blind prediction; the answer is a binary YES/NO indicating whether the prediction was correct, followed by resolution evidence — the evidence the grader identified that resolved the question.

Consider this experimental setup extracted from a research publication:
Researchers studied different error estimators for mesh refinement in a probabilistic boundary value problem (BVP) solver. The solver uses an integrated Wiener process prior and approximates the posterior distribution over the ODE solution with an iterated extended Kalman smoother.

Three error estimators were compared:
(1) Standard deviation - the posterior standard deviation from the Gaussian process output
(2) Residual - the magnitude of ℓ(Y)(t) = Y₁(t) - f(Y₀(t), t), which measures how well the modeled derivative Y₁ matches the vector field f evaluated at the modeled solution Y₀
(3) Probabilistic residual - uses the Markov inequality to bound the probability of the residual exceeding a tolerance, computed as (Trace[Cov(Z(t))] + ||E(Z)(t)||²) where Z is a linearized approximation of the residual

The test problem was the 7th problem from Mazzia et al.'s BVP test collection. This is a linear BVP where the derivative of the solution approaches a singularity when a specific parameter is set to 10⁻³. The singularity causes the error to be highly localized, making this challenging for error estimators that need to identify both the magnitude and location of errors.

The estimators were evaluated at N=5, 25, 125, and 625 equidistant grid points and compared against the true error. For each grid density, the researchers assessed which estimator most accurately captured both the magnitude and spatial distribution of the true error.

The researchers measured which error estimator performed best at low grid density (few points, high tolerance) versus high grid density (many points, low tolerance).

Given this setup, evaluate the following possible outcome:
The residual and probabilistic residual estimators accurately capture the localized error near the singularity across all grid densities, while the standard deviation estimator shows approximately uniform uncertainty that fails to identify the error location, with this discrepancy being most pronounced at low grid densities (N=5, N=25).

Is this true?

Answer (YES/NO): NO